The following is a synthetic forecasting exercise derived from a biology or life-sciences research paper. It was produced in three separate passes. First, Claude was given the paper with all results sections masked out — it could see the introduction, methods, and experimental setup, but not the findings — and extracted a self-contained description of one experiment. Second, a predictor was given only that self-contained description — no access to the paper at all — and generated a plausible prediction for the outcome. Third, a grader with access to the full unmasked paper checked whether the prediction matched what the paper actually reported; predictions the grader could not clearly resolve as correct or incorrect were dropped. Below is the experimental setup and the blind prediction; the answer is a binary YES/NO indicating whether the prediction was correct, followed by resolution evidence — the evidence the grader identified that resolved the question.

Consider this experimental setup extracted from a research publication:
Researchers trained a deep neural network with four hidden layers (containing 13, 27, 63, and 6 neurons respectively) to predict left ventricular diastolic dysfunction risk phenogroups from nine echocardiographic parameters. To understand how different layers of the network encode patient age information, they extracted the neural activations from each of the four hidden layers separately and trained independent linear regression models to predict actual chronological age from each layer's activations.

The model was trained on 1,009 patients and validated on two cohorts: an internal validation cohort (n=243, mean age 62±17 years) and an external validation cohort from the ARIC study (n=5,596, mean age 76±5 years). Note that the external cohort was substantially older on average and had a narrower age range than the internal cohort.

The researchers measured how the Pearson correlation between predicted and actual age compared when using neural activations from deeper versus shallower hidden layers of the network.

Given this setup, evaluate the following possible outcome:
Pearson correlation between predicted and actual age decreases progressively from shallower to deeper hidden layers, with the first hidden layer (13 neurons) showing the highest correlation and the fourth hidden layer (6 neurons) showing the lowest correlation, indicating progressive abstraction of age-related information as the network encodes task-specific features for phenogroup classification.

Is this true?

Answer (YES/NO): NO